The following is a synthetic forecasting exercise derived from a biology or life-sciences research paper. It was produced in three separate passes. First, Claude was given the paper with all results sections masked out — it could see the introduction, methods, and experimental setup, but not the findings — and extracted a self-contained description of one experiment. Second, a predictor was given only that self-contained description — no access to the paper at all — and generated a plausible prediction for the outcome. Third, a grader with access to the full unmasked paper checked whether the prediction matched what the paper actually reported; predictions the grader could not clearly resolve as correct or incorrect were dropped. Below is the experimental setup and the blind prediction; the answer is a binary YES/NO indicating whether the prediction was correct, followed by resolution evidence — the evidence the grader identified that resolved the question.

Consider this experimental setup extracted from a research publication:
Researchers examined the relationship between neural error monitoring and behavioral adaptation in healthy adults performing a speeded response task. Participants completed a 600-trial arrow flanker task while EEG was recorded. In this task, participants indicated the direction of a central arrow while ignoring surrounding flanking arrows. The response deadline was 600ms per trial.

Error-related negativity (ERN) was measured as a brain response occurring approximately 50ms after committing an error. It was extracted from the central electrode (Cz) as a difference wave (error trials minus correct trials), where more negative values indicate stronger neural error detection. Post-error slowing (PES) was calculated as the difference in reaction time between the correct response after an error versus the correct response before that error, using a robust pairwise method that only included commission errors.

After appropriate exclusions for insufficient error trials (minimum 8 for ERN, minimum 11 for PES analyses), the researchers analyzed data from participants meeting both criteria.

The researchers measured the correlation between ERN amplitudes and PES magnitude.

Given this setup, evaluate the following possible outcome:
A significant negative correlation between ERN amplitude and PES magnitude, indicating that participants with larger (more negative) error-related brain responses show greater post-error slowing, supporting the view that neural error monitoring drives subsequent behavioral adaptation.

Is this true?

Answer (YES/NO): NO